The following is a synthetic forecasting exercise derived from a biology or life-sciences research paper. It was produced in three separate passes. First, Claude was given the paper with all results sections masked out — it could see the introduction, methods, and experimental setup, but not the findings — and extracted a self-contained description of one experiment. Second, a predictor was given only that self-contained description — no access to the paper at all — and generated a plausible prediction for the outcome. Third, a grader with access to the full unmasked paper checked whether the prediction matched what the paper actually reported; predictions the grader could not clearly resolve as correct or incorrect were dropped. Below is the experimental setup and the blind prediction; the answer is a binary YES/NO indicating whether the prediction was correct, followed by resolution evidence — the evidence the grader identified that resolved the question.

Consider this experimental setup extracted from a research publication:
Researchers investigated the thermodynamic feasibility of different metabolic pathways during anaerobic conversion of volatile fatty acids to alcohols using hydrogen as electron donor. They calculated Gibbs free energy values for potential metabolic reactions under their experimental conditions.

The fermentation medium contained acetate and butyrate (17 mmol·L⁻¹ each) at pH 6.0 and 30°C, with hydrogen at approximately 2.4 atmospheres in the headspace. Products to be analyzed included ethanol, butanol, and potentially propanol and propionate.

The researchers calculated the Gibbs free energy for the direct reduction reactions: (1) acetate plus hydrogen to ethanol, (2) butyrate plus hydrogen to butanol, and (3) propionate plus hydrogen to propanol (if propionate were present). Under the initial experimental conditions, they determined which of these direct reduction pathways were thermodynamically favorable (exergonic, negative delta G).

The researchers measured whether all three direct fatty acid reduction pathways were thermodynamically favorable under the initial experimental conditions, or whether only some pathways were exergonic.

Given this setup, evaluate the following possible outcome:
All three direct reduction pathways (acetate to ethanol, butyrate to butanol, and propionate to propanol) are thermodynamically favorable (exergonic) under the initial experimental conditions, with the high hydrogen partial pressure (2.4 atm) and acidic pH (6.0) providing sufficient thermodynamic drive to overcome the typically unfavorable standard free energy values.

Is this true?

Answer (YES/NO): YES